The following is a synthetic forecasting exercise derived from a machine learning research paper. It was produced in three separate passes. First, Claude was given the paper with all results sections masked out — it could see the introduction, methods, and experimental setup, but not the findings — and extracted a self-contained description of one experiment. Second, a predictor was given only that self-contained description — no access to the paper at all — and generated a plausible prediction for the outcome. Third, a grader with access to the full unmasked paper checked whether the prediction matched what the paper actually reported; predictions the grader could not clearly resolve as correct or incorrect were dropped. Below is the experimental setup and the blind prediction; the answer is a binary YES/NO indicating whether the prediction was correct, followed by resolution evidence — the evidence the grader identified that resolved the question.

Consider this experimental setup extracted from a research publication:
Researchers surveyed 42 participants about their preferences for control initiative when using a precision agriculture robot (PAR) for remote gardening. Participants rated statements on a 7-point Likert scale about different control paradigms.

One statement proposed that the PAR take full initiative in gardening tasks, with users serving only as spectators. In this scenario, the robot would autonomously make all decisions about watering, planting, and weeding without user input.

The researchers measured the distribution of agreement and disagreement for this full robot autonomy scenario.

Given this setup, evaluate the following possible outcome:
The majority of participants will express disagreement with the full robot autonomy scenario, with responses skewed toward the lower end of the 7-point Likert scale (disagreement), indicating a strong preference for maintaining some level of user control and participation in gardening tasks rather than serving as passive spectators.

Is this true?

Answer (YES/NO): NO